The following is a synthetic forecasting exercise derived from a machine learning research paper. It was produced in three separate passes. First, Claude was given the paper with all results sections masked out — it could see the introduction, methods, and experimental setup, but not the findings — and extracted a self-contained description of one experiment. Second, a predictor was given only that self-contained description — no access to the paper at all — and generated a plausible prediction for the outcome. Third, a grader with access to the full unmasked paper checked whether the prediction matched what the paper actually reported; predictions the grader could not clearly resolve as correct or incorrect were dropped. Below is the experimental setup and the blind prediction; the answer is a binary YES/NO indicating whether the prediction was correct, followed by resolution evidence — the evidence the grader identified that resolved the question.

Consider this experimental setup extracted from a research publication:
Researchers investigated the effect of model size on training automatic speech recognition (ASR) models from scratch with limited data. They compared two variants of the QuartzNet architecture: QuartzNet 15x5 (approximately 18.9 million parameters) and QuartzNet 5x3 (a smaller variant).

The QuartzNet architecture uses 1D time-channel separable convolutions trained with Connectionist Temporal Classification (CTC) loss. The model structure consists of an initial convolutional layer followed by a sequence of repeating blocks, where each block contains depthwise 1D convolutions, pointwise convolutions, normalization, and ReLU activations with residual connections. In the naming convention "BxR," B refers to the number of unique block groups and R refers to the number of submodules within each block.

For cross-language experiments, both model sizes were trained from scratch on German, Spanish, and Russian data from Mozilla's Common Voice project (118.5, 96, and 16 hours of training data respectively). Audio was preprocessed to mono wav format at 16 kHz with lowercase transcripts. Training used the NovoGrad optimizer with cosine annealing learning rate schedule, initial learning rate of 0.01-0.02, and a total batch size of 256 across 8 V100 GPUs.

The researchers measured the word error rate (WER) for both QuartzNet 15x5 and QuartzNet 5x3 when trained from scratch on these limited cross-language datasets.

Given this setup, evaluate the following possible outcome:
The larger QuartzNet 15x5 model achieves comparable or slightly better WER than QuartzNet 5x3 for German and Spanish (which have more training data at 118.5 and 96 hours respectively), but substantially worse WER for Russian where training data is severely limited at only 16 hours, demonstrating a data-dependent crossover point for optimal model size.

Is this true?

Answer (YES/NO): NO